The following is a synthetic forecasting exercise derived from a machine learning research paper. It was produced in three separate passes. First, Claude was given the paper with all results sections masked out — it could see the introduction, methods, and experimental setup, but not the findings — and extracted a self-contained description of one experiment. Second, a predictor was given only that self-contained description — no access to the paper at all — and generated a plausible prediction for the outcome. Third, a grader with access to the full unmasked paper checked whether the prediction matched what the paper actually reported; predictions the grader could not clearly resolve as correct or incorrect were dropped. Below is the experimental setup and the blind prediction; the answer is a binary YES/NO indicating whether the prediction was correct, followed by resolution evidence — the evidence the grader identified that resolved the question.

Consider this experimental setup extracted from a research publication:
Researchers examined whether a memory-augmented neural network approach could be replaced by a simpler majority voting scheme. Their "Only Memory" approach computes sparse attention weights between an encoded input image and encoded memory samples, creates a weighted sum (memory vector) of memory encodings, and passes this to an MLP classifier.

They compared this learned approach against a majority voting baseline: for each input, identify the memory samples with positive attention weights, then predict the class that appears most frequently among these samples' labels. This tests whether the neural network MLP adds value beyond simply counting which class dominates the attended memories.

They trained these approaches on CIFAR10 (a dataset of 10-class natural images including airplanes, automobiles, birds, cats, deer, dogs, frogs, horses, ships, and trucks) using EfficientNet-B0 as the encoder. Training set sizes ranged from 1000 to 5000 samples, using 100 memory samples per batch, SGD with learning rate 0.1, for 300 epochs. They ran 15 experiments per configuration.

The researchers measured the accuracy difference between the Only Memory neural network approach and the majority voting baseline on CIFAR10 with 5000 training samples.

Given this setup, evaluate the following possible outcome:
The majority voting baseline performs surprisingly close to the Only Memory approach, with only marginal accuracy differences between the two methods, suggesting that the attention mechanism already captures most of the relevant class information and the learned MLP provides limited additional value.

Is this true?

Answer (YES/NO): YES